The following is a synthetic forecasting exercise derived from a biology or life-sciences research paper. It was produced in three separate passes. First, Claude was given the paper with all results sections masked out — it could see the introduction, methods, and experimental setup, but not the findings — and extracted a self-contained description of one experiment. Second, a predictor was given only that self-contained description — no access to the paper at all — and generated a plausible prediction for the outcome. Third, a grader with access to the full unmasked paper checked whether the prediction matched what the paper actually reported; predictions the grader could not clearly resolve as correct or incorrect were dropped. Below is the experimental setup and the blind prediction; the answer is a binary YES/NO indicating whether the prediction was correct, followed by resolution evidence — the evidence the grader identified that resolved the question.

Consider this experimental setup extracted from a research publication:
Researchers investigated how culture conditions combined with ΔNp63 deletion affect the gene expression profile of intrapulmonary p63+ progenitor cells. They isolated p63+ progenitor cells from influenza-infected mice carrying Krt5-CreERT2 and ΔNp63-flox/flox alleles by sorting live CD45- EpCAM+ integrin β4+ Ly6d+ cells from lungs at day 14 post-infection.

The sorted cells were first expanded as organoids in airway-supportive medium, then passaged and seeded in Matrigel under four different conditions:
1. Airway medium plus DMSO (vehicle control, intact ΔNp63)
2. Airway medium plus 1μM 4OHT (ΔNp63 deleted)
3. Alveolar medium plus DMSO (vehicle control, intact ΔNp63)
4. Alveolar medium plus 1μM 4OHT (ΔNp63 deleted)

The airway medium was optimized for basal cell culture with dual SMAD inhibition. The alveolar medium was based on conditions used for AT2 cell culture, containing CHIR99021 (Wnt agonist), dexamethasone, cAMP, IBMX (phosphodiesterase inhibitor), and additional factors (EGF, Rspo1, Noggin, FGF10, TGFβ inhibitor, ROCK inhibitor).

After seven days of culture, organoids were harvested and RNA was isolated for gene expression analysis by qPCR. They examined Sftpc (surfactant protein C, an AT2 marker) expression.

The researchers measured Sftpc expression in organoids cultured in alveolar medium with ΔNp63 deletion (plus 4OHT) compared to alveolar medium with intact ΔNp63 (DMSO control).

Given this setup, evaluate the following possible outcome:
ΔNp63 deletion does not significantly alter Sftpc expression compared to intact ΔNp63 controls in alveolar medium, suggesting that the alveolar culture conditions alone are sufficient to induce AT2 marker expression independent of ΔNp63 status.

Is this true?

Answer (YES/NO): NO